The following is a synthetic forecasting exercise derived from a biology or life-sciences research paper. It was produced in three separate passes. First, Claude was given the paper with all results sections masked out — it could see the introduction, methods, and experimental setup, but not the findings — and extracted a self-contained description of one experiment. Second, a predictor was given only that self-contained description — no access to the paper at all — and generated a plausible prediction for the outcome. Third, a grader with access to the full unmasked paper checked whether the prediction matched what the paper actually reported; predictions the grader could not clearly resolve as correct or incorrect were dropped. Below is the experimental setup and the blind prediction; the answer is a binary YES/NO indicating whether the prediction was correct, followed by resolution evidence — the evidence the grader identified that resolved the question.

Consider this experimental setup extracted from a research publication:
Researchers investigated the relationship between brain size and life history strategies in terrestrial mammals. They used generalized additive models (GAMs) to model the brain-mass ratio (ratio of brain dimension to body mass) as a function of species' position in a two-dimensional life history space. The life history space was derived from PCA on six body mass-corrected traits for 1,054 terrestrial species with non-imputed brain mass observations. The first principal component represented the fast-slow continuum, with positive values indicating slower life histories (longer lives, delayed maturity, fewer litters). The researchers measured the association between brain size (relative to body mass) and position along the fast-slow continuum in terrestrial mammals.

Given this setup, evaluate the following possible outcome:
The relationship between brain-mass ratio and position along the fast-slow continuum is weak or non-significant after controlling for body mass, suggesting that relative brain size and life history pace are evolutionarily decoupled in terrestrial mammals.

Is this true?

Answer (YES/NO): NO